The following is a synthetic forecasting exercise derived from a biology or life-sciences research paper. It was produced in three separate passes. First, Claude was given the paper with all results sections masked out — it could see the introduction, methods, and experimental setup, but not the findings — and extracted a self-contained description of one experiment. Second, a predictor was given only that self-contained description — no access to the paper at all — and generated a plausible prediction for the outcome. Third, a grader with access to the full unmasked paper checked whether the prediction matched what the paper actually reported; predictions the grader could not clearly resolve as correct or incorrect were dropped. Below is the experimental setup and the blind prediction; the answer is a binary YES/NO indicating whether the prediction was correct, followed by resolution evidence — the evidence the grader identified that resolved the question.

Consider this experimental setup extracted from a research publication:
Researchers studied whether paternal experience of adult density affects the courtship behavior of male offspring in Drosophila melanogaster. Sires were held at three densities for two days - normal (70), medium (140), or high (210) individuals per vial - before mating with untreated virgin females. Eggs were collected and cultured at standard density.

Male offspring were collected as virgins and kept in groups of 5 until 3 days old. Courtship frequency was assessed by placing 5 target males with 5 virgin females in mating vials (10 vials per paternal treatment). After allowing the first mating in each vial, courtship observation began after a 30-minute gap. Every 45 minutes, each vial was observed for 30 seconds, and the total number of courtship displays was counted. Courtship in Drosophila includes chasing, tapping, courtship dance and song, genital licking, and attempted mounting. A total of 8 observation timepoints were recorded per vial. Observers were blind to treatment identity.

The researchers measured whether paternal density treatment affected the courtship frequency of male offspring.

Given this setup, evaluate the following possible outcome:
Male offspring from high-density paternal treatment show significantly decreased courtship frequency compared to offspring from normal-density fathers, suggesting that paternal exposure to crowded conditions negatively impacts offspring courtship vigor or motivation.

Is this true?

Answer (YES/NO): NO